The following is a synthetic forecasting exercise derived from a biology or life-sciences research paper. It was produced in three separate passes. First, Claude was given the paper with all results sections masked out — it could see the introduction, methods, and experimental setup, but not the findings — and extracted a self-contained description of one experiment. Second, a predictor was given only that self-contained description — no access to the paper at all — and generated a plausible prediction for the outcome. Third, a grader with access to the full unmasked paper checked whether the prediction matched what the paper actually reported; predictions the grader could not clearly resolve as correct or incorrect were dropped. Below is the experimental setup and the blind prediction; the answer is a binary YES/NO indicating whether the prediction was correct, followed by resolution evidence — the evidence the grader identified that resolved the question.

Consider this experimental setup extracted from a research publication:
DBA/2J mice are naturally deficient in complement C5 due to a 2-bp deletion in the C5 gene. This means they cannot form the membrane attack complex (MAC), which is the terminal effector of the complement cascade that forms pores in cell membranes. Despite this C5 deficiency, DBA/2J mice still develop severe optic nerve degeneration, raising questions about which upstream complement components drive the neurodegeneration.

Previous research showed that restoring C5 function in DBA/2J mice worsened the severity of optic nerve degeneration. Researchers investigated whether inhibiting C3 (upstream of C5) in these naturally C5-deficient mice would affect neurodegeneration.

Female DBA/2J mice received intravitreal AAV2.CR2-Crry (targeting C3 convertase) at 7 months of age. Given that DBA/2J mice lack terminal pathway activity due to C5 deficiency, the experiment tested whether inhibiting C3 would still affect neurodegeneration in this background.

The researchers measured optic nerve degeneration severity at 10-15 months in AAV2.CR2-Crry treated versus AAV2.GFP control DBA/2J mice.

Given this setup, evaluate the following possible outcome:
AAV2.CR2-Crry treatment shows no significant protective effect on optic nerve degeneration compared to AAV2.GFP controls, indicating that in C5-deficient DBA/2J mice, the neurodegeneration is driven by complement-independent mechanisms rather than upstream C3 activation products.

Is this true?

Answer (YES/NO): NO